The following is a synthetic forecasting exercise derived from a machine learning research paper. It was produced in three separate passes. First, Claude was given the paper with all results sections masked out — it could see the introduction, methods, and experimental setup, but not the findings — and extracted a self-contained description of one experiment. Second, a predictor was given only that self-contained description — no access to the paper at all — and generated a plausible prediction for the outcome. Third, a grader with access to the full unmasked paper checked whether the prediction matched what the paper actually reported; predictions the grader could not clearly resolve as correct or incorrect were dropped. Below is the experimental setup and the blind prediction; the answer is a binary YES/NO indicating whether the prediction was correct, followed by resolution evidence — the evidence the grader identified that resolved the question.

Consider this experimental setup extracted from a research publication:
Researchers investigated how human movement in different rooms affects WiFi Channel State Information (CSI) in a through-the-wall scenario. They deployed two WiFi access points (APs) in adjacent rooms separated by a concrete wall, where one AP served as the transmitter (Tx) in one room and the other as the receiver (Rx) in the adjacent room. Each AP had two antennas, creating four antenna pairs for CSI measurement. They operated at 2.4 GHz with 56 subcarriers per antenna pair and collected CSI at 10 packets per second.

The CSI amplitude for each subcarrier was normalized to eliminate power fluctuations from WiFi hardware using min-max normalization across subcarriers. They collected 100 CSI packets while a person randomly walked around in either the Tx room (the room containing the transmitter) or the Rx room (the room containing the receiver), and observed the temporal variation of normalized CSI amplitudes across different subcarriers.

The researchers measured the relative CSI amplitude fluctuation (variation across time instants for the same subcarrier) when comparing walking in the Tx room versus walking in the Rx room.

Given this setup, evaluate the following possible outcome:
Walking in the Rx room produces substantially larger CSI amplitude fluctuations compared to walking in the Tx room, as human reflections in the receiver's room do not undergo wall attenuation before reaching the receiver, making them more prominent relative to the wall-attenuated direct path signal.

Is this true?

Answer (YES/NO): YES